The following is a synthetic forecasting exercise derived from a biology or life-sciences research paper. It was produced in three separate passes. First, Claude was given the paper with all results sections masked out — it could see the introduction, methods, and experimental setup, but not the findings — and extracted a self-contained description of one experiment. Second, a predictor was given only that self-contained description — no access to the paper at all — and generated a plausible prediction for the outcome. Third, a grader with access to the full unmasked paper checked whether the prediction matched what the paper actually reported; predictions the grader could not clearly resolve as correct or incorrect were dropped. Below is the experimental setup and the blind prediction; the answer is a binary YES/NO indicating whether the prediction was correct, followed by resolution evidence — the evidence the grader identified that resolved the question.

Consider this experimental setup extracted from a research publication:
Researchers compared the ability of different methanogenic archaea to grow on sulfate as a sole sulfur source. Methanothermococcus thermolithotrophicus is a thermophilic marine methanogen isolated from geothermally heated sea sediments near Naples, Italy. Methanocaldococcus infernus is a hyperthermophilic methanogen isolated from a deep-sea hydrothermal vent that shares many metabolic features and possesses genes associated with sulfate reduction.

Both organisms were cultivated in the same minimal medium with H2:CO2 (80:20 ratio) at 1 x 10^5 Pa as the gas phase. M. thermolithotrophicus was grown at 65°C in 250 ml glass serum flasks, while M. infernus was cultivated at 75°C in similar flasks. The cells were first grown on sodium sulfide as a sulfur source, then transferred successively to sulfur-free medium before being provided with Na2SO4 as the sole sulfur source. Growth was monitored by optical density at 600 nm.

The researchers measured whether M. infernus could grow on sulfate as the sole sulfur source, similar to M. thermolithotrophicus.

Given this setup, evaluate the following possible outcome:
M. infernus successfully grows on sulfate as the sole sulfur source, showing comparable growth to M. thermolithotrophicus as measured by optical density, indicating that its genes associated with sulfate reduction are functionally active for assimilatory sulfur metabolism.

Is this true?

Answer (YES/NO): NO